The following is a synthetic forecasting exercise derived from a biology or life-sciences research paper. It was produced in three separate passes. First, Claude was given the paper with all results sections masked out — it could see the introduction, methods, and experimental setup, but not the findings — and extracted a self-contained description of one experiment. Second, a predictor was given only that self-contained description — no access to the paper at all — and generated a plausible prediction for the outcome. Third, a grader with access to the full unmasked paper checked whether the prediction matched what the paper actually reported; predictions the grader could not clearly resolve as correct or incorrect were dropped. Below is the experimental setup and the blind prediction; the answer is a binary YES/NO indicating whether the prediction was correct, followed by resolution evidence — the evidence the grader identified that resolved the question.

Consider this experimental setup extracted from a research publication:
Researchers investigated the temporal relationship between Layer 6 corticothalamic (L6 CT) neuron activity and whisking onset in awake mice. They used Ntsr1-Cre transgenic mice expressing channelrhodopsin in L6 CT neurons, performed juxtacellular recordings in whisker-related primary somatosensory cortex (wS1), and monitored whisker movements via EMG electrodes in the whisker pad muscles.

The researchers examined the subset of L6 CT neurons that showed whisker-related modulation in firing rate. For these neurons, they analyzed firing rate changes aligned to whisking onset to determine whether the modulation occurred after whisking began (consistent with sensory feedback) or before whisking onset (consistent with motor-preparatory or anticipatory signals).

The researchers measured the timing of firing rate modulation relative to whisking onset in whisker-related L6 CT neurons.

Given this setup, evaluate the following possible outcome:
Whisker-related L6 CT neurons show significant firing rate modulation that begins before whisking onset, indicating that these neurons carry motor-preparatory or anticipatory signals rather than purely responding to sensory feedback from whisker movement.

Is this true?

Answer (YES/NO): YES